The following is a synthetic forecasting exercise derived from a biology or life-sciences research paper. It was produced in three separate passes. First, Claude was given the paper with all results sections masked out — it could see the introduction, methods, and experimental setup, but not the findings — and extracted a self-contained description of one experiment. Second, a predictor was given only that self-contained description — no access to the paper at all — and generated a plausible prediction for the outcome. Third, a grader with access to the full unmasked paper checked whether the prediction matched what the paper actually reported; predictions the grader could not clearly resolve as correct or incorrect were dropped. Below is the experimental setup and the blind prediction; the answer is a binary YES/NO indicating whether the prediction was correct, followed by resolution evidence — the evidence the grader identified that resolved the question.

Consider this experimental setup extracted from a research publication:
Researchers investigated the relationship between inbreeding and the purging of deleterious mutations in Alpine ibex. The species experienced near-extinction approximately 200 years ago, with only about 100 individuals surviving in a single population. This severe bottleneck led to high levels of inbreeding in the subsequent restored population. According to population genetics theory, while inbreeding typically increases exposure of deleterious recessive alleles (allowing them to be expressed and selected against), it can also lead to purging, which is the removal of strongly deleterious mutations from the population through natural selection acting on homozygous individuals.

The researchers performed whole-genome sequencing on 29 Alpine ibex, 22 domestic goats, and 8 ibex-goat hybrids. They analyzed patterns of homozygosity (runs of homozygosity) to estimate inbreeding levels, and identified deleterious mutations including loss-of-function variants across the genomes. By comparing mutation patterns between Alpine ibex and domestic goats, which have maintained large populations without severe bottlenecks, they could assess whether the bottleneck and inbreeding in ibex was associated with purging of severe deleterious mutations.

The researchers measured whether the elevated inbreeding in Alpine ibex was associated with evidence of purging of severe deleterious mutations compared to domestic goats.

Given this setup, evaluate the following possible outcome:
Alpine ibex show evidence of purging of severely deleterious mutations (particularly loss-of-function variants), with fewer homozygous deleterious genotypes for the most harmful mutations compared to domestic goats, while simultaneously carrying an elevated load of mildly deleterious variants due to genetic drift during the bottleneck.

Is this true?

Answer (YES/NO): YES